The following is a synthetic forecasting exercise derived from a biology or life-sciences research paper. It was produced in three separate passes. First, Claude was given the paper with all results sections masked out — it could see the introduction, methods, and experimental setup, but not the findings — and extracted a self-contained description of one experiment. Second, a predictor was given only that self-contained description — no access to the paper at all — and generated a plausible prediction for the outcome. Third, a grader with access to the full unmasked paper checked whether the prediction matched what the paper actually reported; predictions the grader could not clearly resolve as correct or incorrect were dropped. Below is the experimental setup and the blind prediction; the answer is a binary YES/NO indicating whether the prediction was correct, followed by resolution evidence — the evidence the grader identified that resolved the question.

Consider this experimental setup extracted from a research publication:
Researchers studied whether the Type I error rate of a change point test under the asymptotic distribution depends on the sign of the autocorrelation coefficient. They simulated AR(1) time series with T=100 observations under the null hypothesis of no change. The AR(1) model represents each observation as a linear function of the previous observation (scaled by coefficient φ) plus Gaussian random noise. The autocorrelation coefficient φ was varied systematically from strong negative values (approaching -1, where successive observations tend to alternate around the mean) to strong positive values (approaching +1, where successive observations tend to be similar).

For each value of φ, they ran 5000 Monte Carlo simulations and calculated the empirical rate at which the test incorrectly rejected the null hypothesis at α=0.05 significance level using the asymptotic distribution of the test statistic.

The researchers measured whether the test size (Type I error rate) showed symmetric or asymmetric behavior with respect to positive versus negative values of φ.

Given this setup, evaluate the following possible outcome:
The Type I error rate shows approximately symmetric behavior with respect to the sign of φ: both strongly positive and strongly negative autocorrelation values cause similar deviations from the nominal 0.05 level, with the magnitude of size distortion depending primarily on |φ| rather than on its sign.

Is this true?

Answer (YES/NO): NO